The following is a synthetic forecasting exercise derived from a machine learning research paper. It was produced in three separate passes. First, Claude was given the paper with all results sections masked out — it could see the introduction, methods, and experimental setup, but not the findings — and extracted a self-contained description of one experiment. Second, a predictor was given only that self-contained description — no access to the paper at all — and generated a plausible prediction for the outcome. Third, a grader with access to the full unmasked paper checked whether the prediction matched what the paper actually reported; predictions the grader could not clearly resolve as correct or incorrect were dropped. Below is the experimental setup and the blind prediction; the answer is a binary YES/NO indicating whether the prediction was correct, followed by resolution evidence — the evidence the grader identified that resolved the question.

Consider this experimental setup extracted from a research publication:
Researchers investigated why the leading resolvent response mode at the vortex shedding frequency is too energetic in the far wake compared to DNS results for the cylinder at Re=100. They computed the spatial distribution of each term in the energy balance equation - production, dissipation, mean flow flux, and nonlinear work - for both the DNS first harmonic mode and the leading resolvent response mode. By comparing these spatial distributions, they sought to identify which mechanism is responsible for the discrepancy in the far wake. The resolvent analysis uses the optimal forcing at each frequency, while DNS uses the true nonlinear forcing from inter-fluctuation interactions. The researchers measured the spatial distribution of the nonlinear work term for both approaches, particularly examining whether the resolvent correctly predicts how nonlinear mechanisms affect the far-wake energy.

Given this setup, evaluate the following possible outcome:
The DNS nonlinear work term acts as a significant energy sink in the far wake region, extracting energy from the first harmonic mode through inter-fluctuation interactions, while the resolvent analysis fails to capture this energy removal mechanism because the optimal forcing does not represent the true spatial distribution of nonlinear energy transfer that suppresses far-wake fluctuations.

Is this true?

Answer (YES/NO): NO